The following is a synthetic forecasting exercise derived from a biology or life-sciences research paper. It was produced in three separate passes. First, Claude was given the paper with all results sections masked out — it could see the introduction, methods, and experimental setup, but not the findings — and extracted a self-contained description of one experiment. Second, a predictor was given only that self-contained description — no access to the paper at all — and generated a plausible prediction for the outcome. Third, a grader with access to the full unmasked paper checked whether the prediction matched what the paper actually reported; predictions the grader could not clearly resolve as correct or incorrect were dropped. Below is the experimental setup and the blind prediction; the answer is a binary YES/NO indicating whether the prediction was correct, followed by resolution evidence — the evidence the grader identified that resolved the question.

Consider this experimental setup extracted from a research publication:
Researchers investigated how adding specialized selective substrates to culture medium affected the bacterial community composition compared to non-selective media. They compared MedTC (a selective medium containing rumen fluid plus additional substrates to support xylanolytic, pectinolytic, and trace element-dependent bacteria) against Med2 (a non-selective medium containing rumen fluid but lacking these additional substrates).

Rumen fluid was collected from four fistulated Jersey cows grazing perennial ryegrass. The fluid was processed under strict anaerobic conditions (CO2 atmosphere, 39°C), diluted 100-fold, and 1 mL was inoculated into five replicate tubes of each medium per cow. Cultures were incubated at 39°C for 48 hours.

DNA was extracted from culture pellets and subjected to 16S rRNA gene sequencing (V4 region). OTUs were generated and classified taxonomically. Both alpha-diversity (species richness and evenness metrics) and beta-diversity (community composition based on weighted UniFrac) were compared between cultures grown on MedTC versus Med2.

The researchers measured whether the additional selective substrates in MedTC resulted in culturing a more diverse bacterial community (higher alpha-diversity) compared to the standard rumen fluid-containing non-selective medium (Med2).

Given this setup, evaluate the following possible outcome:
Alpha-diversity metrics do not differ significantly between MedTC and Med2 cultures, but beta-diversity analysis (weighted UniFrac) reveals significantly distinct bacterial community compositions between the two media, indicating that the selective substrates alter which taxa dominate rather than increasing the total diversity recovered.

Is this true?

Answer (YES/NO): NO